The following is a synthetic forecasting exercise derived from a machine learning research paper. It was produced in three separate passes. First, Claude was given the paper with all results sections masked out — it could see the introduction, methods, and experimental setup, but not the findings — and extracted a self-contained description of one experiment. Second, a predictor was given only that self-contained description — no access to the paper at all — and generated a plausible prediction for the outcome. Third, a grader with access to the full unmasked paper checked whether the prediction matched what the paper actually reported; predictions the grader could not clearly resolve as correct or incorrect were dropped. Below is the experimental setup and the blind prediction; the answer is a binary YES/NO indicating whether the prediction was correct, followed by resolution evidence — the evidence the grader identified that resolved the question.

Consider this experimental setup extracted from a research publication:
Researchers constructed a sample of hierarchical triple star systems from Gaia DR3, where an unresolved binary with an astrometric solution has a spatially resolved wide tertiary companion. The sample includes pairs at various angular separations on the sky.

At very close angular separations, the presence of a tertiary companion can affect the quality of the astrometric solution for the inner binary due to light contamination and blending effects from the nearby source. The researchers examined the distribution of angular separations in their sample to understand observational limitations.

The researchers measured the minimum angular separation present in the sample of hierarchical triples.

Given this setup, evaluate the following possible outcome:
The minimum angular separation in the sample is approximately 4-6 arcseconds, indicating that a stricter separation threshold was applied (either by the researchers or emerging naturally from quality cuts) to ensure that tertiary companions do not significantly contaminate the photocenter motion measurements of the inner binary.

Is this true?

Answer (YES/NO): NO